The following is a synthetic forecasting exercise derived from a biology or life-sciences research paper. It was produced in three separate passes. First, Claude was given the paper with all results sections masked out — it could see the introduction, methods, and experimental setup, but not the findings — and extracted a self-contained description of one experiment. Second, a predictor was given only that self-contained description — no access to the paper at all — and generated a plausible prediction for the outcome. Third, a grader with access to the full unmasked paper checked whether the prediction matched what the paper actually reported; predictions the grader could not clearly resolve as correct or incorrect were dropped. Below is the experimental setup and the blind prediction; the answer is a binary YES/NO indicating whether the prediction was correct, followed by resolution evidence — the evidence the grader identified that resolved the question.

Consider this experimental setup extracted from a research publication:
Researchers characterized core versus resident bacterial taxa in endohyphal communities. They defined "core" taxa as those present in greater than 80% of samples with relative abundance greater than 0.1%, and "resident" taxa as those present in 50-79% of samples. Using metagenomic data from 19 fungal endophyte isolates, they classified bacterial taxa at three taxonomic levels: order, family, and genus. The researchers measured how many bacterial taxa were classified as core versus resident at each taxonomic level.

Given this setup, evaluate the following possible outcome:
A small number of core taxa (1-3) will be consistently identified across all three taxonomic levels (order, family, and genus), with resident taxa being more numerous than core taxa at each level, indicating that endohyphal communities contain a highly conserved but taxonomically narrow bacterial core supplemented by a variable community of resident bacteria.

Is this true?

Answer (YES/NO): NO